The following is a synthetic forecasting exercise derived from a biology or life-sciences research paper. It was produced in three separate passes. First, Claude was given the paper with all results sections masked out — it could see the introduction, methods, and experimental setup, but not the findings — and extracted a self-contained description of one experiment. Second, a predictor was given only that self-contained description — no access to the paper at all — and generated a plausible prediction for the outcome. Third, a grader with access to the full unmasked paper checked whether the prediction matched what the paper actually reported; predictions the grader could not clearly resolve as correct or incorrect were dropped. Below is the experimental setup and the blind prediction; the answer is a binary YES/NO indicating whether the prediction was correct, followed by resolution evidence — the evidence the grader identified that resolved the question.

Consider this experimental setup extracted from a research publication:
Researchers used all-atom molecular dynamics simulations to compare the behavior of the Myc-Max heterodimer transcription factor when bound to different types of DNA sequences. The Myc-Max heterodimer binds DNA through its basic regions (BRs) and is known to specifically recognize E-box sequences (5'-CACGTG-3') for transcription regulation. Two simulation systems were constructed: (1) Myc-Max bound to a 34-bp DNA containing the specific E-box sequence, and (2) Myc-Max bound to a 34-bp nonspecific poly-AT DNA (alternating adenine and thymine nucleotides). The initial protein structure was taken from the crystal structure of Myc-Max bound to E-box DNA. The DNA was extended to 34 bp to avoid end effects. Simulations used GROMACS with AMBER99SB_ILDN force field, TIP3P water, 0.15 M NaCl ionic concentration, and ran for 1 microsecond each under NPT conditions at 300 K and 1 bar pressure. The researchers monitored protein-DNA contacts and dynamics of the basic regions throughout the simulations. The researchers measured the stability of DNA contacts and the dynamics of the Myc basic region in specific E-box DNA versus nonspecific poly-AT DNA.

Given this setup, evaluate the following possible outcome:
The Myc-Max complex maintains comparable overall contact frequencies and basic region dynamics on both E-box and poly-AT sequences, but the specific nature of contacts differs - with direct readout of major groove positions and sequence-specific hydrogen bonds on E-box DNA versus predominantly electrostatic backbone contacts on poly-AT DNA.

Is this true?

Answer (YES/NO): NO